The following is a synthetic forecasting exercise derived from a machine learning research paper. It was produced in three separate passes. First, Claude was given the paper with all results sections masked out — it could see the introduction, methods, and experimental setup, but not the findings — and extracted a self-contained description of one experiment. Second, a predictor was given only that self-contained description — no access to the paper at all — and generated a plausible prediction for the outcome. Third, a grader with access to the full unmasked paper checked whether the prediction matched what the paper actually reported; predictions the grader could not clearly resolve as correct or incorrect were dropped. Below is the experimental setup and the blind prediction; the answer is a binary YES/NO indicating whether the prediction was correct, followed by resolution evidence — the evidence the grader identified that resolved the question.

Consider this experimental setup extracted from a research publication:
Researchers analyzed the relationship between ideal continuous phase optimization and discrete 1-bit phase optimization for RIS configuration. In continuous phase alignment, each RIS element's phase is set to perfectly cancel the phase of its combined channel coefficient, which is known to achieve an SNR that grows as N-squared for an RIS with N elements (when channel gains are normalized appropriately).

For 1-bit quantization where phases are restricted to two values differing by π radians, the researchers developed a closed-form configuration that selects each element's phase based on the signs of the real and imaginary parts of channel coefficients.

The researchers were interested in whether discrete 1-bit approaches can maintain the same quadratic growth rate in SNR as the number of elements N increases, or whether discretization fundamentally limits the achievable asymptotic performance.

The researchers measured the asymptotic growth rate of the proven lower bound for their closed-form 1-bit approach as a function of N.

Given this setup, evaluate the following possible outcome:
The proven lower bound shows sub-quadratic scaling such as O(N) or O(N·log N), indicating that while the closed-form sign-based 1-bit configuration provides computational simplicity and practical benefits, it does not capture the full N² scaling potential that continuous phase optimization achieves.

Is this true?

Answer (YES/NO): NO